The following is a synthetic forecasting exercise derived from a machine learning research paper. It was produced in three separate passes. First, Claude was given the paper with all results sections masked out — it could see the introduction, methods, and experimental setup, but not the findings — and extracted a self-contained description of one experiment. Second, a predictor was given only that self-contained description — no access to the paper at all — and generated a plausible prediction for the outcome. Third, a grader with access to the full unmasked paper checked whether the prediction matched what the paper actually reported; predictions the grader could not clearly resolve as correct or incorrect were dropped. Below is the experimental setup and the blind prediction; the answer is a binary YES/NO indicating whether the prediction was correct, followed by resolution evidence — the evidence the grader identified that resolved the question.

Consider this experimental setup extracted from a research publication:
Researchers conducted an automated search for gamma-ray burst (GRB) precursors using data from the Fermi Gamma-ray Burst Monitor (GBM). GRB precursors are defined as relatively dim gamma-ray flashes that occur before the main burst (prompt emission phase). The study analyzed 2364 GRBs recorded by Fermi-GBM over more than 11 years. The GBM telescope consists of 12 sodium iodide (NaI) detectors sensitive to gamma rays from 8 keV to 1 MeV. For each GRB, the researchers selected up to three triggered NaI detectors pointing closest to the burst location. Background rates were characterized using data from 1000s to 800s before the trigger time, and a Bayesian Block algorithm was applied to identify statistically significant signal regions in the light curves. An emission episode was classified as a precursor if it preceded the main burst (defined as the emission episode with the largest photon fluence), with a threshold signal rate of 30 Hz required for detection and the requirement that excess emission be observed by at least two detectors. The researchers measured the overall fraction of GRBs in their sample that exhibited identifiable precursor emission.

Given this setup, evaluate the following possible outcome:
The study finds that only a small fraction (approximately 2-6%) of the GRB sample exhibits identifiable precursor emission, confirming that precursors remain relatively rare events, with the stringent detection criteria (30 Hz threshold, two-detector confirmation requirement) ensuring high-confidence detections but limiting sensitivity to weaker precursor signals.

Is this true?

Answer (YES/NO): NO